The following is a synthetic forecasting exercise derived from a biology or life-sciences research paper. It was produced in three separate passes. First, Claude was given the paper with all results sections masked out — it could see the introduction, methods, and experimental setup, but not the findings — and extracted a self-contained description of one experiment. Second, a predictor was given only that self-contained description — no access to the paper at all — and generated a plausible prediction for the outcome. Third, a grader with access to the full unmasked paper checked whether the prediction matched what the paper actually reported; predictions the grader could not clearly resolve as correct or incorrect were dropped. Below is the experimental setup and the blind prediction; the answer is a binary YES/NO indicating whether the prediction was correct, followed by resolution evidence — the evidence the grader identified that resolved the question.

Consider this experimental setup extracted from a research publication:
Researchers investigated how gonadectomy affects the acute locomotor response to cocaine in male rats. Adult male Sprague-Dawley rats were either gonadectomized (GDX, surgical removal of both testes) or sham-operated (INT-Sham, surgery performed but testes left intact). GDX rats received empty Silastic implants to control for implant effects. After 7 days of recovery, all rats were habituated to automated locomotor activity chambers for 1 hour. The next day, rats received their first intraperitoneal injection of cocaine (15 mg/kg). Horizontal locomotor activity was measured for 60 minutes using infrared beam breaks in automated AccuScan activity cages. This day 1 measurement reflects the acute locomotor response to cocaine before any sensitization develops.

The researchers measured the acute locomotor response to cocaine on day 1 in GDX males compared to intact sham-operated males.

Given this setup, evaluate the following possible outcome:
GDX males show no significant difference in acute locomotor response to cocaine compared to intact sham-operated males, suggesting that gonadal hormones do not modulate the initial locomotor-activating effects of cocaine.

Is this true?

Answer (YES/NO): NO